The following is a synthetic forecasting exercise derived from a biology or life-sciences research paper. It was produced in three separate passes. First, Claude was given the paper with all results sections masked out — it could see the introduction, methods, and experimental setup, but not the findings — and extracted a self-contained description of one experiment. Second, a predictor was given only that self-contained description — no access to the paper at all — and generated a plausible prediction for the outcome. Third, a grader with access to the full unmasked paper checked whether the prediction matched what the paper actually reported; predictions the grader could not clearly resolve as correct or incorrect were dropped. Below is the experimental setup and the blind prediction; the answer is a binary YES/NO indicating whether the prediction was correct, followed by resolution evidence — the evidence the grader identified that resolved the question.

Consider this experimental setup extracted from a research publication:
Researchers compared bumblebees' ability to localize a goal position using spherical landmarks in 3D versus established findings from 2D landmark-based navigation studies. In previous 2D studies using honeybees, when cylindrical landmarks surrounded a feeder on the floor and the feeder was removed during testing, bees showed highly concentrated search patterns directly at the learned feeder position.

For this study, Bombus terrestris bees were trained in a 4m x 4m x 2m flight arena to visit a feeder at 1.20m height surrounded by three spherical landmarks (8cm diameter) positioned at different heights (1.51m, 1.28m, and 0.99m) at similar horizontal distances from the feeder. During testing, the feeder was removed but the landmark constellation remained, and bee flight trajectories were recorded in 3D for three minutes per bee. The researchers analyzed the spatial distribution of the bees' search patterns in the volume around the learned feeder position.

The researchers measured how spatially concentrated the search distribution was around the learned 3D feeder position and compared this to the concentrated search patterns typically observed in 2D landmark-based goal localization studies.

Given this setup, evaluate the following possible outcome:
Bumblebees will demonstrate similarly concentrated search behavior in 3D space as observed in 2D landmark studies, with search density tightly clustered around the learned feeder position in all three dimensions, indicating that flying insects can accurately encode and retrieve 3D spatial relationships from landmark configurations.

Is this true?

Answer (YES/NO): NO